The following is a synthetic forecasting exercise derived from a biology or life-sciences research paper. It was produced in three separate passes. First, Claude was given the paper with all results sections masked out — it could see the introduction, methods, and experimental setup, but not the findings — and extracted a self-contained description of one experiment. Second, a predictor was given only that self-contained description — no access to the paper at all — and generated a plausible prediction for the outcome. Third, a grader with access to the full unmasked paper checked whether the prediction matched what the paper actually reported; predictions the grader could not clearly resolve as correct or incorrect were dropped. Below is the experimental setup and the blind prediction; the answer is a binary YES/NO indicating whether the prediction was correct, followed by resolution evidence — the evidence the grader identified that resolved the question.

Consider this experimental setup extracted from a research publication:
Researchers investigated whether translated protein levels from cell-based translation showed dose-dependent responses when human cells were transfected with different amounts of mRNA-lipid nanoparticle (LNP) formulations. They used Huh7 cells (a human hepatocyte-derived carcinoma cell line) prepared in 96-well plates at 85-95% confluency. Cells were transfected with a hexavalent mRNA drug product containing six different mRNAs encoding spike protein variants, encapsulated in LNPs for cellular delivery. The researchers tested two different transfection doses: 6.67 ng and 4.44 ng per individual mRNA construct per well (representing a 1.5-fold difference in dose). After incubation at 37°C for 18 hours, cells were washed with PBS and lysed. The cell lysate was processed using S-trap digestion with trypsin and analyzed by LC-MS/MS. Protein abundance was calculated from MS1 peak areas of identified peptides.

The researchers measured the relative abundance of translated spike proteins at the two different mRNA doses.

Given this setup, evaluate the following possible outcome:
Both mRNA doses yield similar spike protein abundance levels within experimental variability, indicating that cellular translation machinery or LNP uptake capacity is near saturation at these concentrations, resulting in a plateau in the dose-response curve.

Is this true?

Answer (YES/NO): NO